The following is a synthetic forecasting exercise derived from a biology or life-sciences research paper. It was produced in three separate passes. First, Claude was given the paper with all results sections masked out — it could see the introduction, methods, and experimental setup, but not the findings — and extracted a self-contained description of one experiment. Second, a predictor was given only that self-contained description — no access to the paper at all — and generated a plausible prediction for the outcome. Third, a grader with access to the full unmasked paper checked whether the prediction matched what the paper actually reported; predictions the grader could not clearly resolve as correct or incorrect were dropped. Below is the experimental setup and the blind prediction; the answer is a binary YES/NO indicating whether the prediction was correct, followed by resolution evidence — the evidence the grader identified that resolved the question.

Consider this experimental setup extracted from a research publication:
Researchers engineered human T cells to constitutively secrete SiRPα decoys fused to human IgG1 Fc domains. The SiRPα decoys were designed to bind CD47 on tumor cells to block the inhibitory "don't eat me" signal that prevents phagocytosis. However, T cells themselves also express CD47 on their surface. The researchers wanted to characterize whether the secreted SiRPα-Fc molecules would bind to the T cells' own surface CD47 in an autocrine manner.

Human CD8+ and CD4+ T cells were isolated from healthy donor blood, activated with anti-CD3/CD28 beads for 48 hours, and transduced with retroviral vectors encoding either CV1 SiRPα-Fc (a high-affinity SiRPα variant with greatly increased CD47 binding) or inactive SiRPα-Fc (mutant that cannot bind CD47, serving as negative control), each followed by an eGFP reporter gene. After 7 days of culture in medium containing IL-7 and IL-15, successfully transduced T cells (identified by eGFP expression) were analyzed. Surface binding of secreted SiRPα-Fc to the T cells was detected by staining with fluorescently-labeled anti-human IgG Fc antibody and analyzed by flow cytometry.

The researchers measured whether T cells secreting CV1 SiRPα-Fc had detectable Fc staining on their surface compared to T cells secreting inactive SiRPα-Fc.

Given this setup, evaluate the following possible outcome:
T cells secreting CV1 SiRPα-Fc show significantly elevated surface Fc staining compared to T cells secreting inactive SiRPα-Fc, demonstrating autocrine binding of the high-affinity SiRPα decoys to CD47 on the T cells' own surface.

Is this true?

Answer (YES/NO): YES